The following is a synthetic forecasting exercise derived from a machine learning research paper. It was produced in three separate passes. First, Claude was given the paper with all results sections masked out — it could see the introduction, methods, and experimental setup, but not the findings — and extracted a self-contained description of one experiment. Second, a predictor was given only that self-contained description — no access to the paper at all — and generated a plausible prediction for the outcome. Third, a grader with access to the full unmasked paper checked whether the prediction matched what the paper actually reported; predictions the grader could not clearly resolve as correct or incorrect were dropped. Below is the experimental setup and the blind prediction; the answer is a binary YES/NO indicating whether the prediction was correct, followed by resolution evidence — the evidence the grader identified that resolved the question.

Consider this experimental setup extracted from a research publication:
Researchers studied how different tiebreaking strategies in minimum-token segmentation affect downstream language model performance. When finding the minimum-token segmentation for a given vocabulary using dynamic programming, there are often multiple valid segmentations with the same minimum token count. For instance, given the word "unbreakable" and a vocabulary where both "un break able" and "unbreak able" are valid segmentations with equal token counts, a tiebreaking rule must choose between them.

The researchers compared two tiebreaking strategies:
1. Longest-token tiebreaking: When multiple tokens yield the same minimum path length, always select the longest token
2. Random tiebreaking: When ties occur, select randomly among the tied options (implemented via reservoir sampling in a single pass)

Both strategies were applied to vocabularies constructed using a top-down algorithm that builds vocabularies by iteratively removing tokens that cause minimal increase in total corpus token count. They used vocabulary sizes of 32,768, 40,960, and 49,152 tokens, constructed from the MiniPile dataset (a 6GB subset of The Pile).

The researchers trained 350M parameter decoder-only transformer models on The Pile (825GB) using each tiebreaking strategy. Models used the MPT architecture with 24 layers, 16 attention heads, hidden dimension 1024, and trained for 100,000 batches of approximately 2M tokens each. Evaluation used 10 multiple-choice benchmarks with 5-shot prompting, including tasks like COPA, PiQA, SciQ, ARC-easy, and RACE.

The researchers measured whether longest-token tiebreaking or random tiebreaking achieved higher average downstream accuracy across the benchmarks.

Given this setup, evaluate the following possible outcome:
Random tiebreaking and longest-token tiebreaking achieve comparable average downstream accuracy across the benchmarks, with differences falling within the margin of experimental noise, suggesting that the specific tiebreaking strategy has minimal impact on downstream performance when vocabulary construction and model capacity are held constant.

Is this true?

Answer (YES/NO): YES